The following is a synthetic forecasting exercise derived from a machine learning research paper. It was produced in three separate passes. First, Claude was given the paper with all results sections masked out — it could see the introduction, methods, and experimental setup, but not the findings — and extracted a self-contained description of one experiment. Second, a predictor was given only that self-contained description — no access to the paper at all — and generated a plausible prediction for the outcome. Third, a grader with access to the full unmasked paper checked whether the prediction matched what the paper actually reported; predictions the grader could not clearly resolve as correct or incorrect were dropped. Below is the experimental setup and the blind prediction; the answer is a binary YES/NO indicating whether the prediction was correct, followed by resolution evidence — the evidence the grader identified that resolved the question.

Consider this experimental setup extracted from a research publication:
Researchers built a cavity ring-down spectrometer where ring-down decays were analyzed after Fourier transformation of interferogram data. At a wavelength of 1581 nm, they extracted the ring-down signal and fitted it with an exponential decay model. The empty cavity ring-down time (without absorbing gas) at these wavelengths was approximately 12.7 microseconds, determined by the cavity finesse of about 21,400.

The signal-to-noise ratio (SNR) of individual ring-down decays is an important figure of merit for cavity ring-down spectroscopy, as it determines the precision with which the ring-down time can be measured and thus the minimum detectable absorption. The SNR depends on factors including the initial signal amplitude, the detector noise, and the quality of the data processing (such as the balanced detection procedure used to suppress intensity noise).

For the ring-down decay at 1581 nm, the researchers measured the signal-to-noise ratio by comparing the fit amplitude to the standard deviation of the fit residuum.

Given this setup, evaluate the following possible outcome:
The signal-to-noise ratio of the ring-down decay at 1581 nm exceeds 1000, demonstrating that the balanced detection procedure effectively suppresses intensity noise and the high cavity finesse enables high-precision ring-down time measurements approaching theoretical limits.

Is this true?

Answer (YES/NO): YES